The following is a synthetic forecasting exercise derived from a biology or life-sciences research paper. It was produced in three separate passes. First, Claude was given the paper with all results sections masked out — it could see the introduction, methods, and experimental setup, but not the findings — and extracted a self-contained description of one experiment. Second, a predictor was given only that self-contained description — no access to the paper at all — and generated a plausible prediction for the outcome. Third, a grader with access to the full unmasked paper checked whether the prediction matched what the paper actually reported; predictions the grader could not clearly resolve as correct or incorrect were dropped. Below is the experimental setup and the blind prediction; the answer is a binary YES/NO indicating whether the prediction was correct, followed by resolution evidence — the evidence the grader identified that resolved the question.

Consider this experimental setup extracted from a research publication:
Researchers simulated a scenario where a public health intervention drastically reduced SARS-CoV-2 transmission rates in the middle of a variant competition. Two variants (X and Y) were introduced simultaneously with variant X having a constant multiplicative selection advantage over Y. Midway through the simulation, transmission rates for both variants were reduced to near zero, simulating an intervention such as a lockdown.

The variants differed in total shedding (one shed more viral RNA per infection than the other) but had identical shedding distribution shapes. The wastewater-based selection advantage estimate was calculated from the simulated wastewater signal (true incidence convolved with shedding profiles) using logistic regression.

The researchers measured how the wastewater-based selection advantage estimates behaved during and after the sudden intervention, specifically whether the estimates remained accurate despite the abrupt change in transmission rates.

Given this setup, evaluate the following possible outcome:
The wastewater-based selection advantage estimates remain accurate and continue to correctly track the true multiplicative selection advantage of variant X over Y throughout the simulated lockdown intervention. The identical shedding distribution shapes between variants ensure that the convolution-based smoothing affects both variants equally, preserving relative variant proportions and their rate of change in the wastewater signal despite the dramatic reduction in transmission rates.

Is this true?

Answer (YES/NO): NO